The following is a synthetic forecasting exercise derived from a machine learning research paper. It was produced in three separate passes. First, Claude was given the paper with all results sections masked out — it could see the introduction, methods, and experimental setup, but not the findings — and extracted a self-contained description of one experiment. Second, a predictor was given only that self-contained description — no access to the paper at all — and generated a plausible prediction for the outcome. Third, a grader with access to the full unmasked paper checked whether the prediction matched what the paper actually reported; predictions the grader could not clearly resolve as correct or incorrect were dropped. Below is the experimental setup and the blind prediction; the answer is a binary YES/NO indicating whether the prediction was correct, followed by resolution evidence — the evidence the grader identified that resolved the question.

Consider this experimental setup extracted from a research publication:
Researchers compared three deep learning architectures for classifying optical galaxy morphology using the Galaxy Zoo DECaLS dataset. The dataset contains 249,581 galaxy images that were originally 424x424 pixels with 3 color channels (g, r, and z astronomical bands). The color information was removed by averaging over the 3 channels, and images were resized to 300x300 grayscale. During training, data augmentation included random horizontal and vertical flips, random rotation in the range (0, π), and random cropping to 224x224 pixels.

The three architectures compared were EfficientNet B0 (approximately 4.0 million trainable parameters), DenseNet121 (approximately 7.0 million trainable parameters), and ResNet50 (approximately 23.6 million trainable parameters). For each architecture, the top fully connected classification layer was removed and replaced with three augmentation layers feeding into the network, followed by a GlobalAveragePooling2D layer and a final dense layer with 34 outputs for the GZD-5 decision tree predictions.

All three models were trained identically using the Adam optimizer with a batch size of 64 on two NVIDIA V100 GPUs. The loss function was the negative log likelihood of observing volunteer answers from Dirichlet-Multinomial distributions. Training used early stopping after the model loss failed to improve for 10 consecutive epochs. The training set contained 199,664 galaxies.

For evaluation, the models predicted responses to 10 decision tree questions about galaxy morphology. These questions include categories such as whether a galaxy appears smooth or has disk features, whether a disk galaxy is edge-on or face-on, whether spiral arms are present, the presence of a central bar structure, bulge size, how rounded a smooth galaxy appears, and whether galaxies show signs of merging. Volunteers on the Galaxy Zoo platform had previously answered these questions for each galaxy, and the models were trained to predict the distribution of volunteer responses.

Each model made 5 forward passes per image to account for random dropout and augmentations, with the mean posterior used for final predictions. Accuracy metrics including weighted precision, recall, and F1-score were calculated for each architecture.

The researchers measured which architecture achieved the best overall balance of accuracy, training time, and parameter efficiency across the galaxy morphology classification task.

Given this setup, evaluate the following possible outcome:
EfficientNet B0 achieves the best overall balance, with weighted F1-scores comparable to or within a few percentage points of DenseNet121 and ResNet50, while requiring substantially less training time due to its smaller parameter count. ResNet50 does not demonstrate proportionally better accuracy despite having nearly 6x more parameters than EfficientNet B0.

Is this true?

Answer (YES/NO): NO